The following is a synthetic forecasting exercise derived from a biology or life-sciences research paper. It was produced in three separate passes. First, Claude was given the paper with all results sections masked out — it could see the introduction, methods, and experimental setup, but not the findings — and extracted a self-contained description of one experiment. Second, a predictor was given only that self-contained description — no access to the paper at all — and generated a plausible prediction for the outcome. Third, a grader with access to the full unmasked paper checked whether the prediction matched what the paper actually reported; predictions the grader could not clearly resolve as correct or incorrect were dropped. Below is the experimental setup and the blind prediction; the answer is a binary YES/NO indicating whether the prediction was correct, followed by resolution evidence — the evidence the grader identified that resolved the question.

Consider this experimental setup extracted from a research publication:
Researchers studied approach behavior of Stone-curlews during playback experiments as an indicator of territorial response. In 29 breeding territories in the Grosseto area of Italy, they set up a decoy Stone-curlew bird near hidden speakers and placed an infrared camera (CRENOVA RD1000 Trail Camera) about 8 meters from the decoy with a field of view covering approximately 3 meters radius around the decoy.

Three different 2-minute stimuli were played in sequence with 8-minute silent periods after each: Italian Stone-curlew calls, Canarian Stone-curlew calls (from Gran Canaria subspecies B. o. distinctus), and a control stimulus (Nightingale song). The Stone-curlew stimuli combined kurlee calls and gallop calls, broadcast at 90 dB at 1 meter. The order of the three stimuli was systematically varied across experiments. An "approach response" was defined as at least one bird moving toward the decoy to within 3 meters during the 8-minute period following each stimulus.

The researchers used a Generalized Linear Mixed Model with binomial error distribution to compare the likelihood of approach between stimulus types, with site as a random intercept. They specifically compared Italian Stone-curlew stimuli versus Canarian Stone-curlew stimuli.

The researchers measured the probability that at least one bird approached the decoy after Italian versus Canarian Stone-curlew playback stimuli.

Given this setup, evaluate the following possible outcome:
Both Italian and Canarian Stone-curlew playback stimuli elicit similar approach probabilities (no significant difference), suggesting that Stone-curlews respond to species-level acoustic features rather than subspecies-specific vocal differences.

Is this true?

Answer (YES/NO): YES